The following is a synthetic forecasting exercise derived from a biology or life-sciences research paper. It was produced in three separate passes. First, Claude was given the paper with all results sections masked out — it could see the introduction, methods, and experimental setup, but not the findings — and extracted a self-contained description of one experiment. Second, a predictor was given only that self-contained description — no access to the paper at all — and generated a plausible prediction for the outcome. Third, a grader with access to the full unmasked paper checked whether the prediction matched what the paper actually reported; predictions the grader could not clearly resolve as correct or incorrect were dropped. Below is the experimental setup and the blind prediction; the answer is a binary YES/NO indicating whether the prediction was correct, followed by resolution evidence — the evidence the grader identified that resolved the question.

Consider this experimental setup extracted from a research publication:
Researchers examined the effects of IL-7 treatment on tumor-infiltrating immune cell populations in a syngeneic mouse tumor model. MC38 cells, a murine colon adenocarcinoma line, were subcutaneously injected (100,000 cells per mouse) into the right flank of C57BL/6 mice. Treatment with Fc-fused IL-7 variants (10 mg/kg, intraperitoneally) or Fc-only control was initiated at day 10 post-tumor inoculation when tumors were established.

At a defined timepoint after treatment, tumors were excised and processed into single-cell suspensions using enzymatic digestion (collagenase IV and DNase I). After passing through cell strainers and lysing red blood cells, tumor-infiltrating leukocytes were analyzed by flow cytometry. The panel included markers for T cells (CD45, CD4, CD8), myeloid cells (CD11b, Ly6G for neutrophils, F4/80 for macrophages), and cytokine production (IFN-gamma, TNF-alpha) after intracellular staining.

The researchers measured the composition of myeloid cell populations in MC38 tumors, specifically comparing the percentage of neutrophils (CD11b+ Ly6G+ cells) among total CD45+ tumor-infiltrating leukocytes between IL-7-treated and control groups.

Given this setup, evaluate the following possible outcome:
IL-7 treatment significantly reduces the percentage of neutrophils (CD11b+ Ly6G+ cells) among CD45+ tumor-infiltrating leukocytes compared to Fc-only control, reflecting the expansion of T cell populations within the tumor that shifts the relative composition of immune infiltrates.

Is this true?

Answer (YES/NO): NO